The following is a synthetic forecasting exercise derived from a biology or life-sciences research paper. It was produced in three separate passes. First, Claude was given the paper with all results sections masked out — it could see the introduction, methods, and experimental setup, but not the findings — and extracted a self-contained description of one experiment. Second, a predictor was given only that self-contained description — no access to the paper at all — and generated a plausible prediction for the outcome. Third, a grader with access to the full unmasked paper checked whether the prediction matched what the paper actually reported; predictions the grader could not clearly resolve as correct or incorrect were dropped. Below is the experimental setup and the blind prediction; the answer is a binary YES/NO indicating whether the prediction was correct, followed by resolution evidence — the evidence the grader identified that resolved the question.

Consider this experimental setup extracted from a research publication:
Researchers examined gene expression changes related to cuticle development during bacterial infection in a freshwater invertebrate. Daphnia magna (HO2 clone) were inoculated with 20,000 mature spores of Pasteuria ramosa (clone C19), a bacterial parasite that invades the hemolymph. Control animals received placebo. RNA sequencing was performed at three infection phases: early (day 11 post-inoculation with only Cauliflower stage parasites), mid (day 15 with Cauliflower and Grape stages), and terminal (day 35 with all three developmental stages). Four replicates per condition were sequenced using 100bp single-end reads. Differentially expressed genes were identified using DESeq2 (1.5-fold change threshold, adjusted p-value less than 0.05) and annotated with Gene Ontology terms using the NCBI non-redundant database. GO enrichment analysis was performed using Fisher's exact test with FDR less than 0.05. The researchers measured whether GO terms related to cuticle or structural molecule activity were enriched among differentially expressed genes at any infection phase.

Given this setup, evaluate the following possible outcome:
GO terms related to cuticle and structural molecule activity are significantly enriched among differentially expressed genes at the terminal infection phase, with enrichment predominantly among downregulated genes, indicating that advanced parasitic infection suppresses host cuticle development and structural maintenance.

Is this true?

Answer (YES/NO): NO